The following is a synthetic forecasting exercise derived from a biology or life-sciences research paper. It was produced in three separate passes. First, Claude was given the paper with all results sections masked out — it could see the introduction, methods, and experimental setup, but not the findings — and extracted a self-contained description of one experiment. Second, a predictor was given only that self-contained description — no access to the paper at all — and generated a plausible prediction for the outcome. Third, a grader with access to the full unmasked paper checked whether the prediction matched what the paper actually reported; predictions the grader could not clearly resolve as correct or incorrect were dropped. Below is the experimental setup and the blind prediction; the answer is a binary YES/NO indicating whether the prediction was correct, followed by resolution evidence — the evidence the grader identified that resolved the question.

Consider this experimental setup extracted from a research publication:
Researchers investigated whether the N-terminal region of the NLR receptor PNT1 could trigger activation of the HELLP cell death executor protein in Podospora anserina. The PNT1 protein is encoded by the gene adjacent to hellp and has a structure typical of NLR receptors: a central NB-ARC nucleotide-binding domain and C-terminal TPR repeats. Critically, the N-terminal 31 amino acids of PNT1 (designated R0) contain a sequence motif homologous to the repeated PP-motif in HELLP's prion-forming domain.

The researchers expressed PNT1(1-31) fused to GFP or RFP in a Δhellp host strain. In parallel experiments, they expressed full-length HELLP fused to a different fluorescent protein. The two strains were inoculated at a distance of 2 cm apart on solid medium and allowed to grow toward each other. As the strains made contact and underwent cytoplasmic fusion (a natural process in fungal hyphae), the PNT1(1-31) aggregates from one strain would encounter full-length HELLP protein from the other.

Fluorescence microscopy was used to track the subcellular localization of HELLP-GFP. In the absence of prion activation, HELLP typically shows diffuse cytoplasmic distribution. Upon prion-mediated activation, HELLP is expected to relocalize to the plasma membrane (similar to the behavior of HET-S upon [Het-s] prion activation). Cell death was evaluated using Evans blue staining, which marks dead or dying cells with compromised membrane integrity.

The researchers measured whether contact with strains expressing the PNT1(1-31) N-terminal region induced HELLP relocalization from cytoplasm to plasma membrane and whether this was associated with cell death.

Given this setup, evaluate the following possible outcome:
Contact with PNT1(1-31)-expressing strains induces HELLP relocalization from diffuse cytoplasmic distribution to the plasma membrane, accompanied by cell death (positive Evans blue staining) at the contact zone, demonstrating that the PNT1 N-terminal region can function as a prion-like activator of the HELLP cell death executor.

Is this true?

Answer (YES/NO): YES